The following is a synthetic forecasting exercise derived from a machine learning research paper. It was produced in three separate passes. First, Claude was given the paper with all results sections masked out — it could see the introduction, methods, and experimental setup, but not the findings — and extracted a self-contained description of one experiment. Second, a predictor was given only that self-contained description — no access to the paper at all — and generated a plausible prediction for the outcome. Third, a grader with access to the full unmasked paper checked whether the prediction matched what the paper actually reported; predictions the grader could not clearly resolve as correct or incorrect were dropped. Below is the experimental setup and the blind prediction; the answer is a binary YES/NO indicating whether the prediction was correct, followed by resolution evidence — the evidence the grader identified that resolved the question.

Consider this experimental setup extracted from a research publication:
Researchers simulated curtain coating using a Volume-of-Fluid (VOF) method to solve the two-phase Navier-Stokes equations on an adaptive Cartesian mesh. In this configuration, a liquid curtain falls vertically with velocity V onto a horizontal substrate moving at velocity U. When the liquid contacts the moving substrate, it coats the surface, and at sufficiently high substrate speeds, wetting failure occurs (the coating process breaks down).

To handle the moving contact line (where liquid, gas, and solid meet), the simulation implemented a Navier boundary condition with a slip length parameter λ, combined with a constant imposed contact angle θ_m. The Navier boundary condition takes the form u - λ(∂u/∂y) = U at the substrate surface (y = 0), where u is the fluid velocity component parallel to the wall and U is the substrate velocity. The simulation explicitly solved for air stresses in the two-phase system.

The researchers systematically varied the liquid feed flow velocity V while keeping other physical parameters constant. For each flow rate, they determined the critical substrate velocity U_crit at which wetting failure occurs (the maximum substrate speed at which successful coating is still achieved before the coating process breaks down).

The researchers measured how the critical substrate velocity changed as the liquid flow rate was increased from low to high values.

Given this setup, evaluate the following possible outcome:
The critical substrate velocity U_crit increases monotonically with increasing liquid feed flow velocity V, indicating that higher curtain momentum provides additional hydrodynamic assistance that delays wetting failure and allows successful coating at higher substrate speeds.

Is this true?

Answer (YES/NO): NO